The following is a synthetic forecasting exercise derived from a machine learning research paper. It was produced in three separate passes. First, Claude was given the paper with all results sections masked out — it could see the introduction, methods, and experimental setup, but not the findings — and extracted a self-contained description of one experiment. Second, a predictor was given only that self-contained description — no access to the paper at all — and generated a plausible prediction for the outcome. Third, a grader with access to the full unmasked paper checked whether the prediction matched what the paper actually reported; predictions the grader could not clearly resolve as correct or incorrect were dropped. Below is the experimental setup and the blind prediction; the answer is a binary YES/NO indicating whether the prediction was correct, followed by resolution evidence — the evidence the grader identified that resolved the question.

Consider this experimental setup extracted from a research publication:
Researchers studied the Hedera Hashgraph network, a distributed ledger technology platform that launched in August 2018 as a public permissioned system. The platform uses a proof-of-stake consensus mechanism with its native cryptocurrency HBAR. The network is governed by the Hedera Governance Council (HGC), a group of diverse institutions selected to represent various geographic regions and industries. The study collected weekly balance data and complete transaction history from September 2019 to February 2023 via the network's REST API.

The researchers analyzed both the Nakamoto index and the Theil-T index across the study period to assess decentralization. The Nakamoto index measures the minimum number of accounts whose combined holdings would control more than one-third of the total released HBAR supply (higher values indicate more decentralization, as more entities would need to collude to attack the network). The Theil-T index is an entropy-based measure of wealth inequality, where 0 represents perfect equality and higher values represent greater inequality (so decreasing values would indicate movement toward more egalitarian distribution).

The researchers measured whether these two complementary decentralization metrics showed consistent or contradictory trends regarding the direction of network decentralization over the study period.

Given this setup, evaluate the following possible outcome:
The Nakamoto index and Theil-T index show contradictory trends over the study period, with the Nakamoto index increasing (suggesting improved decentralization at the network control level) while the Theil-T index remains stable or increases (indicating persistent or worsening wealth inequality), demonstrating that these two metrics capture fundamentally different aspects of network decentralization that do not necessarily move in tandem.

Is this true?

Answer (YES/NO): NO